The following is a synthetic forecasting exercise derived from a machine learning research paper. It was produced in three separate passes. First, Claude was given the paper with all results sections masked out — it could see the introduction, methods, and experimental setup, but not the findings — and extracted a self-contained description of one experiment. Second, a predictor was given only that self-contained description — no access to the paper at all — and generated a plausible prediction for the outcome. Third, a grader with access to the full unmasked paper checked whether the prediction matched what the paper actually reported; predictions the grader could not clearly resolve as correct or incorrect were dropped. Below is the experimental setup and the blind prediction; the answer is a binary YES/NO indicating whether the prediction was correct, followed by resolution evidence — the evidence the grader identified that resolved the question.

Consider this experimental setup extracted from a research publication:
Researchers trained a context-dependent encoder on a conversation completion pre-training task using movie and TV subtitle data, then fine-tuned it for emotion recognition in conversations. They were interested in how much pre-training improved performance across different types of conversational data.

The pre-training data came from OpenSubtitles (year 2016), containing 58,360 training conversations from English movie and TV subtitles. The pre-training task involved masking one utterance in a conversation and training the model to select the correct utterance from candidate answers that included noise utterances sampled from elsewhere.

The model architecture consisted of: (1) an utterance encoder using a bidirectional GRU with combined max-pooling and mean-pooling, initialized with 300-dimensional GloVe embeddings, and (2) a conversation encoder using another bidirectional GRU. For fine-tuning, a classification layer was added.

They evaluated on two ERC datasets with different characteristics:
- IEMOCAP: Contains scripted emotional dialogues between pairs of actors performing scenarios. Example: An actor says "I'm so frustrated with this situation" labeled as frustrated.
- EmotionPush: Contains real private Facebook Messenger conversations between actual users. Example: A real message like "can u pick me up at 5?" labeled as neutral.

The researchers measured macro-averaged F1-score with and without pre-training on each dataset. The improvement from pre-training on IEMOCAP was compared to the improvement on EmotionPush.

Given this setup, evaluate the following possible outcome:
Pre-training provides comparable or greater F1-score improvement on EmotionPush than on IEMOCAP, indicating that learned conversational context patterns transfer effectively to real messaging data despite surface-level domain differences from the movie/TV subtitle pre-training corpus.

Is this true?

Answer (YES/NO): NO